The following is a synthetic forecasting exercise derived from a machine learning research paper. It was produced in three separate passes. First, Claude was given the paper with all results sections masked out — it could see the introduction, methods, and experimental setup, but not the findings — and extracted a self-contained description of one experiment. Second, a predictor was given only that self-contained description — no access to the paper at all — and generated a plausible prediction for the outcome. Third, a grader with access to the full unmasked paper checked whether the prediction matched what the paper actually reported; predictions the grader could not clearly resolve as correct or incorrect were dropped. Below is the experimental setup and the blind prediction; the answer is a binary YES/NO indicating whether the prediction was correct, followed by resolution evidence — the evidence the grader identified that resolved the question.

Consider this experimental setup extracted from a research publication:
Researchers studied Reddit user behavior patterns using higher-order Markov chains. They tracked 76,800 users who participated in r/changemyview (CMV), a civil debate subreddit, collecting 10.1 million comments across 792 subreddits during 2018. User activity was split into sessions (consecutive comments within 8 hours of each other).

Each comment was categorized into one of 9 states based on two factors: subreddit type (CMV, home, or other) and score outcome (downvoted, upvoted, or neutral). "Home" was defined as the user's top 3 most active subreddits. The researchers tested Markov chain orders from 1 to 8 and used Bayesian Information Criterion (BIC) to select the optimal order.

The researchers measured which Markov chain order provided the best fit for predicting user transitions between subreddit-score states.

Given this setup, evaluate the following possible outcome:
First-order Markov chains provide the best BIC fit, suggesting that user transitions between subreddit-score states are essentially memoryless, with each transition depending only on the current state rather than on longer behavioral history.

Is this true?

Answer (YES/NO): NO